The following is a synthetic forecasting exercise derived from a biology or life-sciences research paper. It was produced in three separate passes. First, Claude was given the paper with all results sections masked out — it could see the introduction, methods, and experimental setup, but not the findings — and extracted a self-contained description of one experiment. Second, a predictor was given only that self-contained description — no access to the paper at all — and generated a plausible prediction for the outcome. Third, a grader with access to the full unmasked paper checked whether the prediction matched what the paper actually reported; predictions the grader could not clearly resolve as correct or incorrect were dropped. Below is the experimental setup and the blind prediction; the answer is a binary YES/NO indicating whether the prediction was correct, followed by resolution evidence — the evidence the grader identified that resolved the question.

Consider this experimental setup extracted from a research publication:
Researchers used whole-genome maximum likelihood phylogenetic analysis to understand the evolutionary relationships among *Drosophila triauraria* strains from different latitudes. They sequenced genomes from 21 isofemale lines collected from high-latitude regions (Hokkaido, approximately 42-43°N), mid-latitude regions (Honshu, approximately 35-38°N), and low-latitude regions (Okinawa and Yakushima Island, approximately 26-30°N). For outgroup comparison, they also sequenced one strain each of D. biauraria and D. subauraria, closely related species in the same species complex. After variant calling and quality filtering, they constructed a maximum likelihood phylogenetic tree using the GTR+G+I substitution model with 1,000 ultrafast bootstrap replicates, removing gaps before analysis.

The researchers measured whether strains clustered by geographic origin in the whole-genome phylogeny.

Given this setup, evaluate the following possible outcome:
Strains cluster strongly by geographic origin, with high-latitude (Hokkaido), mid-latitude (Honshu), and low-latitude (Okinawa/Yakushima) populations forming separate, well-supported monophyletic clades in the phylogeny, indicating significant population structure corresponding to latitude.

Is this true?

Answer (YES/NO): NO